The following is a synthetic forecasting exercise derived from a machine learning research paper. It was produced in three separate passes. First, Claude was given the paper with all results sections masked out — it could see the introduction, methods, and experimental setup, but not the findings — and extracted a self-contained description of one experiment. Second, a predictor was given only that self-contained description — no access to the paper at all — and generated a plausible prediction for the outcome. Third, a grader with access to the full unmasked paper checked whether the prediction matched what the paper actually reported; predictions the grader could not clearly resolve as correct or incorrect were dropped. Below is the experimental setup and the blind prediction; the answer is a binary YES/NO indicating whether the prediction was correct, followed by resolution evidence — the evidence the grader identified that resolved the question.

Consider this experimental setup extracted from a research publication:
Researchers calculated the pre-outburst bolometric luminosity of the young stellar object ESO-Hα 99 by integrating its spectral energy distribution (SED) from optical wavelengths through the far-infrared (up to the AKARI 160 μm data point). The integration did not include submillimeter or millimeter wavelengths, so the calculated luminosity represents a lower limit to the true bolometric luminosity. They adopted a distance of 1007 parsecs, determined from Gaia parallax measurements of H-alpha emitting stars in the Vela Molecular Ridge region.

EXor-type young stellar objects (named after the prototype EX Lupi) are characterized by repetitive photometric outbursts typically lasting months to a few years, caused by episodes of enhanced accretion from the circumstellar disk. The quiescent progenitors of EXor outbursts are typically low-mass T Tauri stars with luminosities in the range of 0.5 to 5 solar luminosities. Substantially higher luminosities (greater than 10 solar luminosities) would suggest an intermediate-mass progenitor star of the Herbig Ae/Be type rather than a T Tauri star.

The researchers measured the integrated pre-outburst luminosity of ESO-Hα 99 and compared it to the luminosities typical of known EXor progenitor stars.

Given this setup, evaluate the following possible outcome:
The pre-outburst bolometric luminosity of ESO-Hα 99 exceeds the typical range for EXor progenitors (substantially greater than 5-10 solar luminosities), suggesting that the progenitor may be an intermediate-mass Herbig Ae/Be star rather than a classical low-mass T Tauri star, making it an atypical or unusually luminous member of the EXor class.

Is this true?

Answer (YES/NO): YES